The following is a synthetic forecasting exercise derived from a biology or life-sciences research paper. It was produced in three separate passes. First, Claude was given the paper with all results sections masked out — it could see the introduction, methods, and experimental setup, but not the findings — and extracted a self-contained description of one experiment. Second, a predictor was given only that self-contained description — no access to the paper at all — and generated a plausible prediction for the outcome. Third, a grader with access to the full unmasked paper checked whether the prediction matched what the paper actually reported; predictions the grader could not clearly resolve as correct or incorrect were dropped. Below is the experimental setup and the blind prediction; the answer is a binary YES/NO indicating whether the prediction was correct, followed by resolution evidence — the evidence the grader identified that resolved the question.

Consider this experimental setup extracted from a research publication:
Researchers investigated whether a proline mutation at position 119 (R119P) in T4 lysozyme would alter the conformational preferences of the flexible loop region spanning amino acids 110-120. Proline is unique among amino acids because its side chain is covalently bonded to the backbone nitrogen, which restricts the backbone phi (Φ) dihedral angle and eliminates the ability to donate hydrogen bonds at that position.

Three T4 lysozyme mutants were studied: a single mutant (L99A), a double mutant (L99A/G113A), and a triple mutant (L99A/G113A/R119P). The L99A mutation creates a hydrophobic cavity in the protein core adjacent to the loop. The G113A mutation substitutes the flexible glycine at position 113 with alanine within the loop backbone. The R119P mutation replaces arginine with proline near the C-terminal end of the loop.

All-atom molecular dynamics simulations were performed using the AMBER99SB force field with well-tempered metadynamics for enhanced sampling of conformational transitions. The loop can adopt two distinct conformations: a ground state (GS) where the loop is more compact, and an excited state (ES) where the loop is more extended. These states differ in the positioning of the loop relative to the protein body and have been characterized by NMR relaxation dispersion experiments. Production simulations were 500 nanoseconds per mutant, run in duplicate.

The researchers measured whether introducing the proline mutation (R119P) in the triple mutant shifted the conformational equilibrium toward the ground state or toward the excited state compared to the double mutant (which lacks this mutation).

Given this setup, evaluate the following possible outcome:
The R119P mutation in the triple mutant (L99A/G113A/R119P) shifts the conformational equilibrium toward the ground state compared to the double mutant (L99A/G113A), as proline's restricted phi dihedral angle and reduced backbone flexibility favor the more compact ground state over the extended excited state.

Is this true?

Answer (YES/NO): NO